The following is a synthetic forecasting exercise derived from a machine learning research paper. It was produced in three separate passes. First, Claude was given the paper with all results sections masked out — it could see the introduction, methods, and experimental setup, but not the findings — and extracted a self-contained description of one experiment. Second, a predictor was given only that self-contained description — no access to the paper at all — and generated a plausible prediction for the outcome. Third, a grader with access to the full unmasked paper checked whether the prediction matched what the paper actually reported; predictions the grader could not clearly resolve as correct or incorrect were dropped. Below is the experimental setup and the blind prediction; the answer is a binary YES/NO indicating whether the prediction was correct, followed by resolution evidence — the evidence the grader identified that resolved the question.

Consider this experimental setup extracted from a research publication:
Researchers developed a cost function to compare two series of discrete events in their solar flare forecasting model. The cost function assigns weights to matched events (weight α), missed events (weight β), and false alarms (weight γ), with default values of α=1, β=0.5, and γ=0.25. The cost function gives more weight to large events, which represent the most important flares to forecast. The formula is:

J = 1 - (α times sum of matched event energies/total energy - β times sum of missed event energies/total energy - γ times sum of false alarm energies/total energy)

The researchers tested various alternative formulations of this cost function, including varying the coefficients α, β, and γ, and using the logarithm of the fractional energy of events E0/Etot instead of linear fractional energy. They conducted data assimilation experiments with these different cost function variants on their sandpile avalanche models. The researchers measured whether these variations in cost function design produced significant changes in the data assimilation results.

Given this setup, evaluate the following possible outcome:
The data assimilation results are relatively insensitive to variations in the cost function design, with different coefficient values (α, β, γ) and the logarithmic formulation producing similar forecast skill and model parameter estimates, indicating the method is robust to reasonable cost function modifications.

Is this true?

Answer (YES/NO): YES